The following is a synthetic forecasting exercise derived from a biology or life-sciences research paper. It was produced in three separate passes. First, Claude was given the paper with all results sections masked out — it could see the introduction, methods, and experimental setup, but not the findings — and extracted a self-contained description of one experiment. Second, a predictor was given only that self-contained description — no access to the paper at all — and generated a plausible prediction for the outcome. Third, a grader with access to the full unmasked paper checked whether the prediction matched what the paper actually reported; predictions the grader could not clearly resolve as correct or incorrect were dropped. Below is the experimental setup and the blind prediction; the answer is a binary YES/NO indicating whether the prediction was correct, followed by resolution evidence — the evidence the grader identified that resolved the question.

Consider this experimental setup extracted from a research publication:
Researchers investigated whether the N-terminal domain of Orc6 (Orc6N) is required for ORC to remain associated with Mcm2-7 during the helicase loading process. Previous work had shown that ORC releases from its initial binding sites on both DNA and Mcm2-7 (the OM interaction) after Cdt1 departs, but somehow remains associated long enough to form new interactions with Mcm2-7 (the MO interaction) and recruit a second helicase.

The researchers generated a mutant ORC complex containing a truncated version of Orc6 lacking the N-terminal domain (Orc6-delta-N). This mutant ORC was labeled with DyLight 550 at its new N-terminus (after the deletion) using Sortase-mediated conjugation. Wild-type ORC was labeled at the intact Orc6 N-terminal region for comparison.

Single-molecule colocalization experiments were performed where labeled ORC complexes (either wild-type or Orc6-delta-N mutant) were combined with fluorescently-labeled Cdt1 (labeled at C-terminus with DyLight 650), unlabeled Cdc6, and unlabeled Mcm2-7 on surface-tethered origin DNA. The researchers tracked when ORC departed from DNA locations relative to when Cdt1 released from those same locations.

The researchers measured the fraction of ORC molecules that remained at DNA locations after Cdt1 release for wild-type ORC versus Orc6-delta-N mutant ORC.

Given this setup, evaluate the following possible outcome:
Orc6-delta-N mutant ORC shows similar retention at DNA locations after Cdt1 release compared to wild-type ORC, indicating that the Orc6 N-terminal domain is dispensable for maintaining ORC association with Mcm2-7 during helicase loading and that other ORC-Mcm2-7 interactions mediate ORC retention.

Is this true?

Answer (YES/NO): NO